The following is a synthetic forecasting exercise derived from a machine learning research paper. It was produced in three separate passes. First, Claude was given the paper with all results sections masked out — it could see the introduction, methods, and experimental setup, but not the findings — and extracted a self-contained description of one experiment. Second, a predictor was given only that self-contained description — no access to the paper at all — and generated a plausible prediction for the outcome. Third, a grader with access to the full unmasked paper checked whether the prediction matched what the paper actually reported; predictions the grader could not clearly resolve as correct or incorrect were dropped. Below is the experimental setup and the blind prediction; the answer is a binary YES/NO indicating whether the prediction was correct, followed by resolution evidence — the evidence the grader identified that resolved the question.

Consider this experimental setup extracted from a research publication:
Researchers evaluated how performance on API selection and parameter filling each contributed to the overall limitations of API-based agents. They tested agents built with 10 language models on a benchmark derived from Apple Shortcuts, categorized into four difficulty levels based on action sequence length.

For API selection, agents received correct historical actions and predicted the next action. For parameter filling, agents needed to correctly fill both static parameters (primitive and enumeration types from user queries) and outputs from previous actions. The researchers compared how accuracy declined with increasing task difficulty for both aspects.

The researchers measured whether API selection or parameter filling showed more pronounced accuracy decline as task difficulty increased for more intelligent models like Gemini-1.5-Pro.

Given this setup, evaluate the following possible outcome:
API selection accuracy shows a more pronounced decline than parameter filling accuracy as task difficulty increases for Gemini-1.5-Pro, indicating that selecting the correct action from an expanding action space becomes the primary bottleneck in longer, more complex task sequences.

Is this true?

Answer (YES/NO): YES